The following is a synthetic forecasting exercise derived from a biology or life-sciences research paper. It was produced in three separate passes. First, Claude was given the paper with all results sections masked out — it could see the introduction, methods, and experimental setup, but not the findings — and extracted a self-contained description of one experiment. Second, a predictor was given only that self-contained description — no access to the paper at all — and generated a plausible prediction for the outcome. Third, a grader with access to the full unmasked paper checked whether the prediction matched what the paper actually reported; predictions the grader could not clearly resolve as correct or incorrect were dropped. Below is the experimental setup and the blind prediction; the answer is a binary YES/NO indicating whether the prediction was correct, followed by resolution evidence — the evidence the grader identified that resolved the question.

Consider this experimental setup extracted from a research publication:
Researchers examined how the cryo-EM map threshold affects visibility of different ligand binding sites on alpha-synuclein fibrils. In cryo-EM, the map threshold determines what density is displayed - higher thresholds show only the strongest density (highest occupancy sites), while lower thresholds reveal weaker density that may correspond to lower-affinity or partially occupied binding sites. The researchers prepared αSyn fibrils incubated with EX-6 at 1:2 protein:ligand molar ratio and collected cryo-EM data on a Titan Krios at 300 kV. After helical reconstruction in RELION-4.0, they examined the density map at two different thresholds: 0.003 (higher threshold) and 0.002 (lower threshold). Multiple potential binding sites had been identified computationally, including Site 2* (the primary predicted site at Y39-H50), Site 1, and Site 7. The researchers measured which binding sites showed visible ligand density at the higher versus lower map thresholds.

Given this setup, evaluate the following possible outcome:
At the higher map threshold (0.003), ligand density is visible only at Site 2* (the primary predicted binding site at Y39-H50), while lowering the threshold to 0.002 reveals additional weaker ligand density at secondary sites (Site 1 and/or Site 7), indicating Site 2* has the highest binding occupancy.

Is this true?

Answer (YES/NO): YES